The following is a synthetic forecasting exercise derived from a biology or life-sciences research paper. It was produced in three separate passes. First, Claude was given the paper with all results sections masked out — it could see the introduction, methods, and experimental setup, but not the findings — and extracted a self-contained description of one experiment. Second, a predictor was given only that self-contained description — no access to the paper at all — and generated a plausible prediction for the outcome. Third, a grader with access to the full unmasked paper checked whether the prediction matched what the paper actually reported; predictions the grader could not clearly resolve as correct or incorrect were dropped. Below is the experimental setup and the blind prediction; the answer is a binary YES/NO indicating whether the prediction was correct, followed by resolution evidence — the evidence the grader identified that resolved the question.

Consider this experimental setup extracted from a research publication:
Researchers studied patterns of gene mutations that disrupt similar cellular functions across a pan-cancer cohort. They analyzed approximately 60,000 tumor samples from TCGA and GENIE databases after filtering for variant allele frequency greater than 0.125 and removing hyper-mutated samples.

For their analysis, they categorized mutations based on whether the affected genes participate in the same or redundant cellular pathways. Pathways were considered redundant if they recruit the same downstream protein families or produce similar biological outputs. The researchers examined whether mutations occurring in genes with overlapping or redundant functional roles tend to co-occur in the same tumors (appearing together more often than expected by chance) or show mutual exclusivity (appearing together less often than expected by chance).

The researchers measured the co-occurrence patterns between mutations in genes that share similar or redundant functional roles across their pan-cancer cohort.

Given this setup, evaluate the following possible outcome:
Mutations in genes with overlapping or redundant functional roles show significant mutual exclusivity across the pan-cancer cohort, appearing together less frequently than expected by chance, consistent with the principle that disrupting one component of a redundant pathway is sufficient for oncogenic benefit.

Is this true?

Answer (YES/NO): YES